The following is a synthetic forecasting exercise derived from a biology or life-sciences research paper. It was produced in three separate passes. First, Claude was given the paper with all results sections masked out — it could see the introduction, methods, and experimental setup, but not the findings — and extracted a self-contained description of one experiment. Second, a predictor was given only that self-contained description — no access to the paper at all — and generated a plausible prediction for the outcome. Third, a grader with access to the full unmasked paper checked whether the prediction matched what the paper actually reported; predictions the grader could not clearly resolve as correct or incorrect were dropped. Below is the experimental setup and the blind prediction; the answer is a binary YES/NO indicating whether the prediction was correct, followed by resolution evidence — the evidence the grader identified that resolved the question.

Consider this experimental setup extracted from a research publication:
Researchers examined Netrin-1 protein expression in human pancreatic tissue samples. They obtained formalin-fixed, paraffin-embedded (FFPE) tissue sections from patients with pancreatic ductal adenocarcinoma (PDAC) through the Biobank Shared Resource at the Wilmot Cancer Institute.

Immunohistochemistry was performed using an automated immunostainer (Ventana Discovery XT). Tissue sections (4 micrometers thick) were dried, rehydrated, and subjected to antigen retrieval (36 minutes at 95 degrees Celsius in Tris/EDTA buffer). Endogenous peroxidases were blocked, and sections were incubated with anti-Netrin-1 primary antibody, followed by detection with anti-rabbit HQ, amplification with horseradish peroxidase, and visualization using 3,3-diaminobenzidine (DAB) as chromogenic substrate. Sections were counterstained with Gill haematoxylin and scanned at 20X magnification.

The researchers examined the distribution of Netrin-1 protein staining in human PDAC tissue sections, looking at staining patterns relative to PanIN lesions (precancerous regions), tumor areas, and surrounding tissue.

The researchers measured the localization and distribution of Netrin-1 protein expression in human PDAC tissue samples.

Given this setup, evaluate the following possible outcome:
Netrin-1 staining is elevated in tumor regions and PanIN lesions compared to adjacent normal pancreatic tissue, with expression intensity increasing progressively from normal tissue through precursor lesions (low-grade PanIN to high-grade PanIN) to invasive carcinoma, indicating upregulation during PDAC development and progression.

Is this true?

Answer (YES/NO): NO